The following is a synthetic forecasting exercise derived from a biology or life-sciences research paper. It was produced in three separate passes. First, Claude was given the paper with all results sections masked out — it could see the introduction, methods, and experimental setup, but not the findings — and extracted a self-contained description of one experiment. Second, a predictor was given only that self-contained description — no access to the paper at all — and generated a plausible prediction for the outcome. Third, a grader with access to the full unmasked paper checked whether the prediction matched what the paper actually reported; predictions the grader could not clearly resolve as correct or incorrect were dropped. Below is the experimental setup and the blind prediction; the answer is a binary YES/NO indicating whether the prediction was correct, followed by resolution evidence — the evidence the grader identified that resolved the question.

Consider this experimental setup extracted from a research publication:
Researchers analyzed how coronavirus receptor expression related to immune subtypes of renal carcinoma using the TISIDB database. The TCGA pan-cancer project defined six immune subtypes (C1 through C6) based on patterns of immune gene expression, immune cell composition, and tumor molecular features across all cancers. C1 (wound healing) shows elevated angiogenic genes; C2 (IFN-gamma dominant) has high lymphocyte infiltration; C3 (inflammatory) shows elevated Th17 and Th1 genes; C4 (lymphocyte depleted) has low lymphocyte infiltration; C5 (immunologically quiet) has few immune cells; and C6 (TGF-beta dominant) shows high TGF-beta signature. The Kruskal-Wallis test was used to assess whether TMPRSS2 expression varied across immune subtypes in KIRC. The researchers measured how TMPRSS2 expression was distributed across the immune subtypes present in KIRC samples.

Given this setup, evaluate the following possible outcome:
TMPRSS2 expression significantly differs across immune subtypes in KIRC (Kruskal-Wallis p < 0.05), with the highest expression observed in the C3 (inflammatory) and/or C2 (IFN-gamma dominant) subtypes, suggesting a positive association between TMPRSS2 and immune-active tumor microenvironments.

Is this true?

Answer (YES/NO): NO